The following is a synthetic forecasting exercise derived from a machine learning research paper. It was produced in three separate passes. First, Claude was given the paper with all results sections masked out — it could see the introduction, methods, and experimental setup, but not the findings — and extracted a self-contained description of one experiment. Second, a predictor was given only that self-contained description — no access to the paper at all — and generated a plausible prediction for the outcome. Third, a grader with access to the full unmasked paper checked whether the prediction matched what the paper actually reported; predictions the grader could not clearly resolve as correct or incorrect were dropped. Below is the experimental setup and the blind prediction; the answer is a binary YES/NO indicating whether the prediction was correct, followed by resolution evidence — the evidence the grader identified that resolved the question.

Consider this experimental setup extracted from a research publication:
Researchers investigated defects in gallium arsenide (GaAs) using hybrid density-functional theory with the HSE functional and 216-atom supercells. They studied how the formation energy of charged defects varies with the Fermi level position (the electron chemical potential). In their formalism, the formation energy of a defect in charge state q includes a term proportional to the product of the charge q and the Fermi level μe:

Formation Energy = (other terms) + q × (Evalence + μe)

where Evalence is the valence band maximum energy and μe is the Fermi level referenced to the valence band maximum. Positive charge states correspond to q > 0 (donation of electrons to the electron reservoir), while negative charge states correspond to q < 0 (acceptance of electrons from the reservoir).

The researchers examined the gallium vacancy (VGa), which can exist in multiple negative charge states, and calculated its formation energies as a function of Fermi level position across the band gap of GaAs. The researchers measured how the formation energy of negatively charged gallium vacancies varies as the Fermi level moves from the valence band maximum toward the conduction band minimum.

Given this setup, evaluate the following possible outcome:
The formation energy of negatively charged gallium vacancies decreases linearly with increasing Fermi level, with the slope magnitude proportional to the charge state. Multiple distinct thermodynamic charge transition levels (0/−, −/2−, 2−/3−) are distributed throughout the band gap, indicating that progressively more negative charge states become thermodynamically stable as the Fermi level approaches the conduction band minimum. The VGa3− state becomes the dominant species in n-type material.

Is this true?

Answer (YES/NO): YES